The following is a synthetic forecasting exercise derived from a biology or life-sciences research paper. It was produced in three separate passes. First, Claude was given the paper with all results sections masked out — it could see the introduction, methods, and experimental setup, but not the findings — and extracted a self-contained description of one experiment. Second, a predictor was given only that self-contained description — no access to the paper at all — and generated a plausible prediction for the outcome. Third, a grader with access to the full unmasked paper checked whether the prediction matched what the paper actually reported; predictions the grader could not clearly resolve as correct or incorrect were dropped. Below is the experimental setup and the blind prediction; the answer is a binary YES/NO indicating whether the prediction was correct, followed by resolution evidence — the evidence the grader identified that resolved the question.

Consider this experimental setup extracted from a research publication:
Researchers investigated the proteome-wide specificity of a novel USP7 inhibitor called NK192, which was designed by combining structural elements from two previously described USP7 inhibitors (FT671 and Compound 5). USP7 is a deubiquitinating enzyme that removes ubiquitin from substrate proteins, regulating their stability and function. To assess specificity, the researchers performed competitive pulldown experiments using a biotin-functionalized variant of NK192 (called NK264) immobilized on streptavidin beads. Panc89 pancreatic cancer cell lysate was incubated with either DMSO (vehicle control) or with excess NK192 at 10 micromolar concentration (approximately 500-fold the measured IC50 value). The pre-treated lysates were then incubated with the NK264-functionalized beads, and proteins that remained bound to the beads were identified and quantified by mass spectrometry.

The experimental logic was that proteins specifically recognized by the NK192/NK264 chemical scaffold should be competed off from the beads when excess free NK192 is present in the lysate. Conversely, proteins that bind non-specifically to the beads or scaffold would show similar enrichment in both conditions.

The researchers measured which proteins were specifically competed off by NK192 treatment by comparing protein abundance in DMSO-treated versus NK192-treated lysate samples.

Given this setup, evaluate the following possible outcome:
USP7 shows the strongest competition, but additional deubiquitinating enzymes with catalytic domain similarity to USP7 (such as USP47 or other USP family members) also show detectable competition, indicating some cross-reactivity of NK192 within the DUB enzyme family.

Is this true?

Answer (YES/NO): NO